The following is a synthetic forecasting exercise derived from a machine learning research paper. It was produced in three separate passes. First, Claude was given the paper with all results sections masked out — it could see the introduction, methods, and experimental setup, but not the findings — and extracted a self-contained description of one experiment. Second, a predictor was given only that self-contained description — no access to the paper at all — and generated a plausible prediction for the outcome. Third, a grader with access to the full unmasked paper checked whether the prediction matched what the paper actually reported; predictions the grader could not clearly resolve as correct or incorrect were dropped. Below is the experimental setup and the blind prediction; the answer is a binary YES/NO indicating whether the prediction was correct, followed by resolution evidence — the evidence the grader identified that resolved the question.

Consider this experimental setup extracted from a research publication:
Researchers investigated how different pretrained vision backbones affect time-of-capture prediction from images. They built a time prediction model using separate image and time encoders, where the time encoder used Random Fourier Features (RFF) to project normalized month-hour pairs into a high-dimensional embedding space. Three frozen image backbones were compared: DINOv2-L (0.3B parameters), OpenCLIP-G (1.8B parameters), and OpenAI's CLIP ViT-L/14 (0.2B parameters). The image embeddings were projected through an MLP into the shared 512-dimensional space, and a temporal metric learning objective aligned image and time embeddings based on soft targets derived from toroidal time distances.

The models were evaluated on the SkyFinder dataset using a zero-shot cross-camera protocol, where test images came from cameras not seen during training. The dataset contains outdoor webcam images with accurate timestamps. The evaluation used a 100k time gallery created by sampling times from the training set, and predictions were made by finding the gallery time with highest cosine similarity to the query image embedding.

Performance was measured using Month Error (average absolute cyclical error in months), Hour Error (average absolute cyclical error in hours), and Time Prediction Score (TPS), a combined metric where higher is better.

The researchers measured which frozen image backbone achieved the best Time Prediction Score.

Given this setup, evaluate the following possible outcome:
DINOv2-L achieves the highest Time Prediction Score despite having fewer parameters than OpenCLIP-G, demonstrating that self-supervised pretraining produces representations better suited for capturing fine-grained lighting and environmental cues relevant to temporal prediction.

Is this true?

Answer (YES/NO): NO